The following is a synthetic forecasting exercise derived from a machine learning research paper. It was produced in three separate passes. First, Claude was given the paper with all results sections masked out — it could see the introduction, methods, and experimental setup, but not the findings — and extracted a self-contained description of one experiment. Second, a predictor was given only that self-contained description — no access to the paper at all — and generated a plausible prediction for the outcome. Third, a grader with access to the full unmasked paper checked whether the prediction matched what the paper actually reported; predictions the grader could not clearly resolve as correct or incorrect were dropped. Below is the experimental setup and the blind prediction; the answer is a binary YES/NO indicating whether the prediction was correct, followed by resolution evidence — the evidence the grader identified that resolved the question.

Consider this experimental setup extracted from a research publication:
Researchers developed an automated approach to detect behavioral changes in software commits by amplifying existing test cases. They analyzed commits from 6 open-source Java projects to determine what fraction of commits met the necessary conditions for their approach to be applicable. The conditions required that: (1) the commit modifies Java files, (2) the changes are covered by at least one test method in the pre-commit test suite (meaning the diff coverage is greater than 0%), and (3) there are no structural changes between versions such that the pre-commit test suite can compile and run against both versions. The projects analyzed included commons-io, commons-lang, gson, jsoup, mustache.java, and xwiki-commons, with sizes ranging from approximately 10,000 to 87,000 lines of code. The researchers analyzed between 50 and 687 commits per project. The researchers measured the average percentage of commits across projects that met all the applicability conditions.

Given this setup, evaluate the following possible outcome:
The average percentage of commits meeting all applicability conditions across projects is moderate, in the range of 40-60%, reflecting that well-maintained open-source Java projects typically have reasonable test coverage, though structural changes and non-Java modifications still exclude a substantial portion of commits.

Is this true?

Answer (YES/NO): NO